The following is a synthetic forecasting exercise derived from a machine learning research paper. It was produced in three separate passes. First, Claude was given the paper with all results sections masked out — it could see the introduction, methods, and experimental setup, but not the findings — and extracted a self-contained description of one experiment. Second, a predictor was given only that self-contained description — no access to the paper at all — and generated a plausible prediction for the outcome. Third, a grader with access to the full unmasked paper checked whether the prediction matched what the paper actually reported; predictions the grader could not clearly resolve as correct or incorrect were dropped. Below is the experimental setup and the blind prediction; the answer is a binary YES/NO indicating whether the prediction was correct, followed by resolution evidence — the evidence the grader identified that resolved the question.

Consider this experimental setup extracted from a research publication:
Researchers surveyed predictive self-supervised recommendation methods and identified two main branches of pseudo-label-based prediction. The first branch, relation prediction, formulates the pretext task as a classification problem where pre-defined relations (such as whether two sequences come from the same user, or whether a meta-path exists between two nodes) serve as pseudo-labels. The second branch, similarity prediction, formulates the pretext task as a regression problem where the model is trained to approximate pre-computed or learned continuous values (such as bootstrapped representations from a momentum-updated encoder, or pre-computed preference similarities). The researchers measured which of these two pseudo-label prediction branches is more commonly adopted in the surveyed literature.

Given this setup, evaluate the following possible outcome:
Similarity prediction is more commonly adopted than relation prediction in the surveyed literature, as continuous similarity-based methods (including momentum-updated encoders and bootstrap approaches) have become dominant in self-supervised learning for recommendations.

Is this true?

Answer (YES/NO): YES